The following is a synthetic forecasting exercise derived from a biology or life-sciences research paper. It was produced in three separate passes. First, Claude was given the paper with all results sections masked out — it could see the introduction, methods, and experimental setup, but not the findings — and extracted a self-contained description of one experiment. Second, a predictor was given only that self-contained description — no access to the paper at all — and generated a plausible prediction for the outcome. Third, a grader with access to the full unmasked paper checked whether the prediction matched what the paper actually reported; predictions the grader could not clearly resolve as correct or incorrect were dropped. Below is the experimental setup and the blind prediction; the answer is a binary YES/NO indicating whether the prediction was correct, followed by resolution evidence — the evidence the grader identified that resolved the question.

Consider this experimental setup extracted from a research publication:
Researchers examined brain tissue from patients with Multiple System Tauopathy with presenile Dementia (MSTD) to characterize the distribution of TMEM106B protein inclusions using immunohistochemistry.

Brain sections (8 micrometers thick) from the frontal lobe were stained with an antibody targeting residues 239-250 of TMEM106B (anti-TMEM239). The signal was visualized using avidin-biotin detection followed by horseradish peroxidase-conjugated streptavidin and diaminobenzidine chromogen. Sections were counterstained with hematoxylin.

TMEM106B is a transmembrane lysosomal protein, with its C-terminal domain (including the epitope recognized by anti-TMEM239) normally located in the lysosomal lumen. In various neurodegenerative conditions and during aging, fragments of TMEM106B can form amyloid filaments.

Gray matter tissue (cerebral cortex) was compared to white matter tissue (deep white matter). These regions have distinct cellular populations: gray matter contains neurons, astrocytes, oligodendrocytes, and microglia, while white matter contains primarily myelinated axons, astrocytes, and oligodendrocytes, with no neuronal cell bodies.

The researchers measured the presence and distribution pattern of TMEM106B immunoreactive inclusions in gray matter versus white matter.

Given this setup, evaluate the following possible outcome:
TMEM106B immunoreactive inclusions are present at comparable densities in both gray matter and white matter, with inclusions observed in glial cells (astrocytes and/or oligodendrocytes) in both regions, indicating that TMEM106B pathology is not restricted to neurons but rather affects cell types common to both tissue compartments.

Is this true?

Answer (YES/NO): NO